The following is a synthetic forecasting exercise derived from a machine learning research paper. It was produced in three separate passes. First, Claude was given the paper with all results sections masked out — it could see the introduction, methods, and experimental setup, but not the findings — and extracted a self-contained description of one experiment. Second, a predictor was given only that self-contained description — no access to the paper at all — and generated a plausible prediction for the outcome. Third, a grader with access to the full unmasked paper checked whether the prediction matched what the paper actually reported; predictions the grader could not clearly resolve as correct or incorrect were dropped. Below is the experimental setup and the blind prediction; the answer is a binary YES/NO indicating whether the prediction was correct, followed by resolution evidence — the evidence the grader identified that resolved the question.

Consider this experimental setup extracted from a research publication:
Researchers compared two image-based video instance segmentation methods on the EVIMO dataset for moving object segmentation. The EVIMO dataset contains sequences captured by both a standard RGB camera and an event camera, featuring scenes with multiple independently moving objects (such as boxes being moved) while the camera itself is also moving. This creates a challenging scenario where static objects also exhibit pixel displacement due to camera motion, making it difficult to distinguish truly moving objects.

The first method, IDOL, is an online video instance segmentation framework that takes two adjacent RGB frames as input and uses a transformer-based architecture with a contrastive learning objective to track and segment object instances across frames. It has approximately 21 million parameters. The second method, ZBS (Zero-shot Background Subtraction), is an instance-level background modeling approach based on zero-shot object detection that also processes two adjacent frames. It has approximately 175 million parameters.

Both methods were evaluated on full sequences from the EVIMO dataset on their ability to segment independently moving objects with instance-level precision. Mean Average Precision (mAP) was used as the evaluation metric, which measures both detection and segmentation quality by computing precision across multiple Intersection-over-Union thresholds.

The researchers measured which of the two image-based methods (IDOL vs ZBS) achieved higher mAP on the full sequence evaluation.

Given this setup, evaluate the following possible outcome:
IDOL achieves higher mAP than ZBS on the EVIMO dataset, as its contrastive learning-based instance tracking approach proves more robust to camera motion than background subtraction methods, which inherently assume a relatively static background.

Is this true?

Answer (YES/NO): YES